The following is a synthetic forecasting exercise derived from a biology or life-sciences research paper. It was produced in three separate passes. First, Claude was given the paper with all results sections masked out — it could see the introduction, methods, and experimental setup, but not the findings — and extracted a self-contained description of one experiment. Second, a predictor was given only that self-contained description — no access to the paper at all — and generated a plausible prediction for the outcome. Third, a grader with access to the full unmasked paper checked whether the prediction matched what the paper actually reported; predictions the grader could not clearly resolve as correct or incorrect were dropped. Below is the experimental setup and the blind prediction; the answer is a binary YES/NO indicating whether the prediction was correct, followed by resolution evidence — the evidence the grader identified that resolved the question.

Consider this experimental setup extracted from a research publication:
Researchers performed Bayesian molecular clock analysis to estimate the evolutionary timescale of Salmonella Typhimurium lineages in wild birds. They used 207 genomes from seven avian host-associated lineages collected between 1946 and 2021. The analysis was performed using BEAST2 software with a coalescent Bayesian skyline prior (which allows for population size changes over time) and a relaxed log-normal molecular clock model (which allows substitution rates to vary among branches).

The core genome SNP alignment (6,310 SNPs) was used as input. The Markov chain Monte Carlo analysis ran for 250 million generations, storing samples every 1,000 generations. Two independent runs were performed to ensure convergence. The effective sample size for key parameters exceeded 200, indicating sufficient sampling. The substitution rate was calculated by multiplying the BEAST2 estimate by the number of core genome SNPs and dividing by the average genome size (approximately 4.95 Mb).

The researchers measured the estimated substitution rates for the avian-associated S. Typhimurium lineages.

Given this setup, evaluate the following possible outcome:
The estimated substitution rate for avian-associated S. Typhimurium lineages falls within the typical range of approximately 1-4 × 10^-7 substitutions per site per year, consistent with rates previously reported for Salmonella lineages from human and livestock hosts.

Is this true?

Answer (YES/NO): NO